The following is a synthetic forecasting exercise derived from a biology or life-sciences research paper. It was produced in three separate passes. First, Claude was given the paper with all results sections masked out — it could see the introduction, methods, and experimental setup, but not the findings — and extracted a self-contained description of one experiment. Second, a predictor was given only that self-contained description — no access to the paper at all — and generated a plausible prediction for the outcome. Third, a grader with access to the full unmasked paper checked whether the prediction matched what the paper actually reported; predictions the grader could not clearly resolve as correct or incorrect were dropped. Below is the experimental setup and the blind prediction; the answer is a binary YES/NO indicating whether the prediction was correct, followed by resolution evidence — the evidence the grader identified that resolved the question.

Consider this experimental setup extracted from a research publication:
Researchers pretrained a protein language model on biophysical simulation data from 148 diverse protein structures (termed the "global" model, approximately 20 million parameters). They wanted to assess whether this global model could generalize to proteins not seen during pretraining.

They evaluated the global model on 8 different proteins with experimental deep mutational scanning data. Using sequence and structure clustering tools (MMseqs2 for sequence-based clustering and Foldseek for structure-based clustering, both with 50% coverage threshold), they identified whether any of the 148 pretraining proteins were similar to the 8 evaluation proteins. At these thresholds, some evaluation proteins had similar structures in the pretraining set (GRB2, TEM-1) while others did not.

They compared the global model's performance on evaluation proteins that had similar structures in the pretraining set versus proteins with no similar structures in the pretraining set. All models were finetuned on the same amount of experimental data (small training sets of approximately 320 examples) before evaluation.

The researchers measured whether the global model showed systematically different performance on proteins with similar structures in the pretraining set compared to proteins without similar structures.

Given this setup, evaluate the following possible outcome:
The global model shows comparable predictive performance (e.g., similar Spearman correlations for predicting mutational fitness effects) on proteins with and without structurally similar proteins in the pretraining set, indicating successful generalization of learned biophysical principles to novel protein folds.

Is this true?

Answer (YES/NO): YES